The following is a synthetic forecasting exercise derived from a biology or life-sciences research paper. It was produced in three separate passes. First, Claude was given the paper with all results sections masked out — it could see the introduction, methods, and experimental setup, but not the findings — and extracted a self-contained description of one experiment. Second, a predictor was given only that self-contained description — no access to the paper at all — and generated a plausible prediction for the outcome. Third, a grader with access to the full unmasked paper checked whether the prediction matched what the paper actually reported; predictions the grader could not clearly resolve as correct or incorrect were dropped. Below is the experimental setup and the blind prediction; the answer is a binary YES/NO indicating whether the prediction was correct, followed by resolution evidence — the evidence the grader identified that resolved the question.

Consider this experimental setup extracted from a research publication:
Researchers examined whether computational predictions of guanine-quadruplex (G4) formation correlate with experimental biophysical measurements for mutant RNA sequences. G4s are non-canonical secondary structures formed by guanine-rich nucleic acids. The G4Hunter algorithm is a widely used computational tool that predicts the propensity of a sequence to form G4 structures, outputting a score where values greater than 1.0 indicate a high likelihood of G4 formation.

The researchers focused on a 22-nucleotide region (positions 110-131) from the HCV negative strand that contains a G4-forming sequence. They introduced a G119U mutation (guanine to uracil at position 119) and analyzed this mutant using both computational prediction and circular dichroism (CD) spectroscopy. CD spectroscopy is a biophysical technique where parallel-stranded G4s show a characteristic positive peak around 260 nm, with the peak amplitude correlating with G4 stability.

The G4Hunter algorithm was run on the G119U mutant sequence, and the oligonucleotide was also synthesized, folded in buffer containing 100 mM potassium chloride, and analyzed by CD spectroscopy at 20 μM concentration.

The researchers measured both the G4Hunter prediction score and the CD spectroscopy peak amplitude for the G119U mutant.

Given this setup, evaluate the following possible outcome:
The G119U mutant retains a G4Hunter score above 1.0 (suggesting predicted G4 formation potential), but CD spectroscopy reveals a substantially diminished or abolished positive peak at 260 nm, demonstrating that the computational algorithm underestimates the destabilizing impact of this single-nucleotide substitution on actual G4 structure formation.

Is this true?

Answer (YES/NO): YES